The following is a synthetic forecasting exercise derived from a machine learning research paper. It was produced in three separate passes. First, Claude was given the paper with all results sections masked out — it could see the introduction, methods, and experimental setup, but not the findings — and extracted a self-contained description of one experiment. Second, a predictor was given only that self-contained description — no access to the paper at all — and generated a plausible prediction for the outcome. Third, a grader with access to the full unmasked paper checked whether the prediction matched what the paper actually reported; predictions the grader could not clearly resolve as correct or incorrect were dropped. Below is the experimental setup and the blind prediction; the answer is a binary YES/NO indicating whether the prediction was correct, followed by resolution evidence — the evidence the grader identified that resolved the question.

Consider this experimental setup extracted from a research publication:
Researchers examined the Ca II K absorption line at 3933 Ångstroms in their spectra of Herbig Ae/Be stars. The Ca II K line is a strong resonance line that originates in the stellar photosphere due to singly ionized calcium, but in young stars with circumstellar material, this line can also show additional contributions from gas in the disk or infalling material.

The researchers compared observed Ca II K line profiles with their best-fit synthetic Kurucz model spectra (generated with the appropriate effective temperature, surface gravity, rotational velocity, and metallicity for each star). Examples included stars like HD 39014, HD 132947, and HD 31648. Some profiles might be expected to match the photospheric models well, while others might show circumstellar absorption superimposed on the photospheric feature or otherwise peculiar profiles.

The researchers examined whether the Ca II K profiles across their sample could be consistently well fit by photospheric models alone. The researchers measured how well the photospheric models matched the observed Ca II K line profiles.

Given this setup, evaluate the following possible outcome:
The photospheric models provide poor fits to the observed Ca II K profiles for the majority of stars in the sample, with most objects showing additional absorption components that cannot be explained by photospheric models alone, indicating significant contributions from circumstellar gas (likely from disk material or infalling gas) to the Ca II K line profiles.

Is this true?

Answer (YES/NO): YES